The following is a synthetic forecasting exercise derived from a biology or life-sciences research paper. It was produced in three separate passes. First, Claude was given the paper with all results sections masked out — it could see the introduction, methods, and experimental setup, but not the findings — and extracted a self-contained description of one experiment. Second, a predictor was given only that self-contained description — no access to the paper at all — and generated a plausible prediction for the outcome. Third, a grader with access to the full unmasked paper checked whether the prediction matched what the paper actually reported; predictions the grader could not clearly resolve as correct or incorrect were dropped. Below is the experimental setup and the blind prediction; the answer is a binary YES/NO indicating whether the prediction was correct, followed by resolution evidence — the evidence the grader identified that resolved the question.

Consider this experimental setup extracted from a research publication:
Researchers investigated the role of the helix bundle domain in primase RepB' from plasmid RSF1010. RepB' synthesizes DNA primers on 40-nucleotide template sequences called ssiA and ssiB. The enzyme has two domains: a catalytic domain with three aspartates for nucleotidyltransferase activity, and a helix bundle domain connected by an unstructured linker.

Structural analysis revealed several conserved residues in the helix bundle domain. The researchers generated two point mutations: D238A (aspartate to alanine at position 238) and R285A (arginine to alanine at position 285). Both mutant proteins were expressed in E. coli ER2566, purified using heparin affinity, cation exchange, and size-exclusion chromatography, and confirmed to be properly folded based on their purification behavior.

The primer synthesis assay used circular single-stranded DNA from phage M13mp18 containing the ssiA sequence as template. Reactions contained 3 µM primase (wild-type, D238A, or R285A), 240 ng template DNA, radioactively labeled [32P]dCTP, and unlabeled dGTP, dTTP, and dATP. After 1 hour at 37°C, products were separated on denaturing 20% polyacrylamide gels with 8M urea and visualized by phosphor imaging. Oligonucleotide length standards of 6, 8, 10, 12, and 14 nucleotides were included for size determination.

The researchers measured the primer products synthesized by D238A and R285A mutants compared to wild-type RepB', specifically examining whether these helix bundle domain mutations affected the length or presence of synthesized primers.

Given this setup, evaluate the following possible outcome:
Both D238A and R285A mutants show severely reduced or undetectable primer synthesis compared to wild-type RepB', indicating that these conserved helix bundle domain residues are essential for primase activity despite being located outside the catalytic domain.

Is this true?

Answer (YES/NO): NO